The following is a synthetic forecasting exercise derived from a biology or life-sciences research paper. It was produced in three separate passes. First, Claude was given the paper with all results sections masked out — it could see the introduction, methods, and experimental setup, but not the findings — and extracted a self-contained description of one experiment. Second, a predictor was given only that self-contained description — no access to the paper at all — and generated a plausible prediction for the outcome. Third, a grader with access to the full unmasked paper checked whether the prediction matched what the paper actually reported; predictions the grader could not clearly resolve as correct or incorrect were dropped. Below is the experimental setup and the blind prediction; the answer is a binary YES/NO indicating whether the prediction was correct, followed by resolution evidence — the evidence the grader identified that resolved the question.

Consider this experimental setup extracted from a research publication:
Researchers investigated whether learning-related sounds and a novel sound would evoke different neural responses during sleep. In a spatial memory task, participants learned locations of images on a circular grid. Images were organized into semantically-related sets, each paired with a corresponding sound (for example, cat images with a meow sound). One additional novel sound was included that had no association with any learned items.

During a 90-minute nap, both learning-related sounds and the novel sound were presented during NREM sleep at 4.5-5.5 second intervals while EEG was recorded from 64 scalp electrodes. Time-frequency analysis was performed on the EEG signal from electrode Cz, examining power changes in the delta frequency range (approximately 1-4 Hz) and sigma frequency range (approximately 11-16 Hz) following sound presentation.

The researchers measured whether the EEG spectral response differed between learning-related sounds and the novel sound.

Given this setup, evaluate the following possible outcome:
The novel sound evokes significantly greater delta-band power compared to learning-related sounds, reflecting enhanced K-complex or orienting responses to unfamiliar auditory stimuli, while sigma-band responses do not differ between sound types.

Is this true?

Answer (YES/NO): NO